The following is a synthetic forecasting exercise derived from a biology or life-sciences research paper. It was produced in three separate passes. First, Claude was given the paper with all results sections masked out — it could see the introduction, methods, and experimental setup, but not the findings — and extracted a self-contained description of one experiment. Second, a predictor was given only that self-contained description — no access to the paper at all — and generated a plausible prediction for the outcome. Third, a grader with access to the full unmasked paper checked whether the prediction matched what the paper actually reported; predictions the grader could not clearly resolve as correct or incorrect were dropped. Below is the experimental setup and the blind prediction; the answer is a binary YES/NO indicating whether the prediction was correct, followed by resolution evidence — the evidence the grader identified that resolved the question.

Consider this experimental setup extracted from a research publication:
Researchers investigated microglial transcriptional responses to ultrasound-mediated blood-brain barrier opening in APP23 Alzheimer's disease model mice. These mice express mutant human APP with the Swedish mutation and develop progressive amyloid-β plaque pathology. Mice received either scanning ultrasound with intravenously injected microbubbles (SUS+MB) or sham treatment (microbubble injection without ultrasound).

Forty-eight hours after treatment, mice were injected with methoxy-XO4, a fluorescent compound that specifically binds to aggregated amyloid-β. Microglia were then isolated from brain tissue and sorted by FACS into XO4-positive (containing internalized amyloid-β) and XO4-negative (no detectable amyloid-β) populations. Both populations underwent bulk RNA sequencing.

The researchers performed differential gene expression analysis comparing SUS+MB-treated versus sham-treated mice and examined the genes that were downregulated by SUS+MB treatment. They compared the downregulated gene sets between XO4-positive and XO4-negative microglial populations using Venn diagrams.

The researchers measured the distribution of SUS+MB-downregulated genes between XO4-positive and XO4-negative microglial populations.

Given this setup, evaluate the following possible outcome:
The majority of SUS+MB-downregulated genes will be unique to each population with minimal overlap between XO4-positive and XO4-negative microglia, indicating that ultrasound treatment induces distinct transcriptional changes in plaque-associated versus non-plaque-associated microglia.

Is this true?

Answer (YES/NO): YES